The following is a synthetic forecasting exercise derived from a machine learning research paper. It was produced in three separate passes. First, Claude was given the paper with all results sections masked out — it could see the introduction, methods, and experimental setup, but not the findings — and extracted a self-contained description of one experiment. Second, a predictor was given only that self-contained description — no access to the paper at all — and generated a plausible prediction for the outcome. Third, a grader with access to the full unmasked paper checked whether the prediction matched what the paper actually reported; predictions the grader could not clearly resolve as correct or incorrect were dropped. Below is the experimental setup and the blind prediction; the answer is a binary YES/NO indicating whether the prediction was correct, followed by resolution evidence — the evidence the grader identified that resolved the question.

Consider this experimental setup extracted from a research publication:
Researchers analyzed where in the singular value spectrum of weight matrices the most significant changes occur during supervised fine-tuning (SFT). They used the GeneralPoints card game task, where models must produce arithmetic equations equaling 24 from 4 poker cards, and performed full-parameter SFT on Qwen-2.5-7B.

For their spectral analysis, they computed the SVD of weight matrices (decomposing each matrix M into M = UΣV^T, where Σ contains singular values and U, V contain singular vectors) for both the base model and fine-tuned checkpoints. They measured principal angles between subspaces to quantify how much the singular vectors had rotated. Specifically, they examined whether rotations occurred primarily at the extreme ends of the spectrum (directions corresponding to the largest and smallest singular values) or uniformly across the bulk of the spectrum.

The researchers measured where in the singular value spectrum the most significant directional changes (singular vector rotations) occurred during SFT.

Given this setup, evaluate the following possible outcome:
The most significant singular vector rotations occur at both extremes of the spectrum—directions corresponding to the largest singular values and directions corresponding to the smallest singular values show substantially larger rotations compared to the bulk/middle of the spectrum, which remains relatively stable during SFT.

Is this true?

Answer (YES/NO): NO